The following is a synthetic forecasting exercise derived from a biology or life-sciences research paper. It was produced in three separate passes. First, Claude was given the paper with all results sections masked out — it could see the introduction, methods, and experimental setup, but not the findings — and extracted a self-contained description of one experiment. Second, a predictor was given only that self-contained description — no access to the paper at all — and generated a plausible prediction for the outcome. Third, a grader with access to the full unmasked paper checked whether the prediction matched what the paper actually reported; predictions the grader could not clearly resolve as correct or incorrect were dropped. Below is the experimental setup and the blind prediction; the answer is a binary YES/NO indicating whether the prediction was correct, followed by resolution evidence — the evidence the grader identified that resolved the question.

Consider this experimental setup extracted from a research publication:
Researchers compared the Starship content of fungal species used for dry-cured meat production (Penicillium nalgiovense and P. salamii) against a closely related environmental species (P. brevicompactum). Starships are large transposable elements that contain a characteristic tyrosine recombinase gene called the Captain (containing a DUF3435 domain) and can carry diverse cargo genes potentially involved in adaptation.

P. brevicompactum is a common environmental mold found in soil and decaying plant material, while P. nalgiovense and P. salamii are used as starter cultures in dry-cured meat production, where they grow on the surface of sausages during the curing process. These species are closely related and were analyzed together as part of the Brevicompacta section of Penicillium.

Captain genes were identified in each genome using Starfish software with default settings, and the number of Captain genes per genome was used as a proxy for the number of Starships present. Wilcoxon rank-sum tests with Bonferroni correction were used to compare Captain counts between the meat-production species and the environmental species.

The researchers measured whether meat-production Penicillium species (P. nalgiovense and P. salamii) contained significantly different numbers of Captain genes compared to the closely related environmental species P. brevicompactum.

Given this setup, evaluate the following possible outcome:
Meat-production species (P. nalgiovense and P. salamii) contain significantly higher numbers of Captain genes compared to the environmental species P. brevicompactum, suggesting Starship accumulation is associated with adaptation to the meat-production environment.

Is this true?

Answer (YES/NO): NO